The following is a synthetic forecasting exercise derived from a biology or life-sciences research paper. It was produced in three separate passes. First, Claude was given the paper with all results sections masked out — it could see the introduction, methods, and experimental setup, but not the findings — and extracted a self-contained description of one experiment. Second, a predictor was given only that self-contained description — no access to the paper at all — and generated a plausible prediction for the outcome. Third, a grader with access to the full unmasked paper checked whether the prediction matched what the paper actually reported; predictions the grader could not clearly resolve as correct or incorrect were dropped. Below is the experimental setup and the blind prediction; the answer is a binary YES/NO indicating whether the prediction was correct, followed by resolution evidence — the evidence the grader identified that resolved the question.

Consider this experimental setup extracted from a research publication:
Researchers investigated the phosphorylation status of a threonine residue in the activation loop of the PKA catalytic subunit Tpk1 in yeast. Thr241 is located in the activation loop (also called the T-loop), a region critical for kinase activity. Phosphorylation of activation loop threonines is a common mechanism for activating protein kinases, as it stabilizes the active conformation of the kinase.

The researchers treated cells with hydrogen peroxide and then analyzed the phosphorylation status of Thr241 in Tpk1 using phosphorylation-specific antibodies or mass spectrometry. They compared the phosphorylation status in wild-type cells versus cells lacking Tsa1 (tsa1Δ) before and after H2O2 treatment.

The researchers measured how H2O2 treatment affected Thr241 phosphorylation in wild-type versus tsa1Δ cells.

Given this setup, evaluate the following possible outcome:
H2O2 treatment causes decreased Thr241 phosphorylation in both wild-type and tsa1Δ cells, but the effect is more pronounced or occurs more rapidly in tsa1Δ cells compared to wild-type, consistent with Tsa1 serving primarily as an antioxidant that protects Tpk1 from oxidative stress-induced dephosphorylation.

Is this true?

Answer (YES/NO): NO